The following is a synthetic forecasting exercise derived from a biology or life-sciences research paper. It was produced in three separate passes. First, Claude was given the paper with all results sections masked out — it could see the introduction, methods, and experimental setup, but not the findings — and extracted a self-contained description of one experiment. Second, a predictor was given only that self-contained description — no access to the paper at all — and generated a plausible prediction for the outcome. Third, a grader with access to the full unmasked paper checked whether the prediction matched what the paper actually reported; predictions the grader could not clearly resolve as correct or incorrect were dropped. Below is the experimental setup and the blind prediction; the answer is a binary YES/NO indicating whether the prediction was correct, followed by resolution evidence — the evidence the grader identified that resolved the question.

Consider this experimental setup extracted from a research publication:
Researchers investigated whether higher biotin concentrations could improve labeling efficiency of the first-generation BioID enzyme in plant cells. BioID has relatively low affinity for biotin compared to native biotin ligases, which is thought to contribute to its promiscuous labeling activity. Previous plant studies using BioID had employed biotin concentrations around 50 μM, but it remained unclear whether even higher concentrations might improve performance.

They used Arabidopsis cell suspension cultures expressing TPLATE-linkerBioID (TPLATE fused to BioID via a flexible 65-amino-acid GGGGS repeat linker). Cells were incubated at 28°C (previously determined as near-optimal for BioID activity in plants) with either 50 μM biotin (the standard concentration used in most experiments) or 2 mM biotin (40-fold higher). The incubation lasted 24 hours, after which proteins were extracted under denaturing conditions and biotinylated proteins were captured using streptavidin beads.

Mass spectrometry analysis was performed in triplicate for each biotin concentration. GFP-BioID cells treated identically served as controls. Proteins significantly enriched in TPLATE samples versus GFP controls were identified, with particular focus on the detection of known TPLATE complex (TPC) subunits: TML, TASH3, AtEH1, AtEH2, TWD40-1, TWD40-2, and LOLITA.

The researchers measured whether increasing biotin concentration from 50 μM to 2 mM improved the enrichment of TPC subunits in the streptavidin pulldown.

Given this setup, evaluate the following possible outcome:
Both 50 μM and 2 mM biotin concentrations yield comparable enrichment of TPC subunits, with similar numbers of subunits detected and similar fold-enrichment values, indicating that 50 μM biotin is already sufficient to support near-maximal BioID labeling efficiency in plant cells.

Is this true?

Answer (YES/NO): NO